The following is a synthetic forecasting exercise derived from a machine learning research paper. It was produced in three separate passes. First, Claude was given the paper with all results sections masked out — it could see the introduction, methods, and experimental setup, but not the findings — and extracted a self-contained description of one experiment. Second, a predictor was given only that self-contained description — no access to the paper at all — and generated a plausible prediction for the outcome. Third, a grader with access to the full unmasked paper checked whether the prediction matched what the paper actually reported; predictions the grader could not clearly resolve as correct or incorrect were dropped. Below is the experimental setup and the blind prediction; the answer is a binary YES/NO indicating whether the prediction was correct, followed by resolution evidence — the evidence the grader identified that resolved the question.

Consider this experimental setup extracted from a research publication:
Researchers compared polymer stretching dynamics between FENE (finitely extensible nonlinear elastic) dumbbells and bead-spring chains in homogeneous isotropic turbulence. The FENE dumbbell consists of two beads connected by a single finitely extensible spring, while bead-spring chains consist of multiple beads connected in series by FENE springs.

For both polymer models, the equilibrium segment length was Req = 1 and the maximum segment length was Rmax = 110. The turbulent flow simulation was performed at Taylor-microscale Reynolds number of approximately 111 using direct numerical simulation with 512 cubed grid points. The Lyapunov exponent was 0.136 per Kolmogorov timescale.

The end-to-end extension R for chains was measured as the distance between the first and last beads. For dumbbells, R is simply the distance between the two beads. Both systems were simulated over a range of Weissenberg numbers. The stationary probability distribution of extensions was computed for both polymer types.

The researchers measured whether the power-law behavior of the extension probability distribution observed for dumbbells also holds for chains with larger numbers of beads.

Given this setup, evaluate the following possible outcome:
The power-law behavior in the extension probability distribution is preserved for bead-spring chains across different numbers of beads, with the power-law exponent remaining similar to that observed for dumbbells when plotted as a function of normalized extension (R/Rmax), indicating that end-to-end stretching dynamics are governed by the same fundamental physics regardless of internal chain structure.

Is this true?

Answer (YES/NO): YES